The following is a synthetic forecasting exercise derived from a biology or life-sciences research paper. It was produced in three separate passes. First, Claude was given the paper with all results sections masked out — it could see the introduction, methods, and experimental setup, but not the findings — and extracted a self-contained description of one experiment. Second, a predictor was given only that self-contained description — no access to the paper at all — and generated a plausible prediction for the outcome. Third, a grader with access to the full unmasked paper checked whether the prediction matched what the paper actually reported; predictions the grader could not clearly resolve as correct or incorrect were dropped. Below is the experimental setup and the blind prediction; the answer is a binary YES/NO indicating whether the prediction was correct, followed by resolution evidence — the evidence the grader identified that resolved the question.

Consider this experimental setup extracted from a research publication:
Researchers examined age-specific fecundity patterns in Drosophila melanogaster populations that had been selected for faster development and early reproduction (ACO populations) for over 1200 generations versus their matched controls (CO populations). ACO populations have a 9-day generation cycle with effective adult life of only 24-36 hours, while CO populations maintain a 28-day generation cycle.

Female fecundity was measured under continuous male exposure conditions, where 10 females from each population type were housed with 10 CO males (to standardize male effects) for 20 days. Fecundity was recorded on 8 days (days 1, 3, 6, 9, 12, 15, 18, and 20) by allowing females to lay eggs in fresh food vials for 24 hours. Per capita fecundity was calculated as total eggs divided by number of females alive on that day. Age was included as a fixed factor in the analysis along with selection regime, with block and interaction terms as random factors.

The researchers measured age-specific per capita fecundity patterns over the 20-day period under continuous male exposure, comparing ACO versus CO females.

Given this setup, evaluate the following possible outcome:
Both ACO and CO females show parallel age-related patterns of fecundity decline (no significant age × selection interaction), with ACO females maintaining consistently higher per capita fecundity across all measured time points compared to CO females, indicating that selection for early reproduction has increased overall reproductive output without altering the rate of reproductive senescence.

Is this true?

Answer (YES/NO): NO